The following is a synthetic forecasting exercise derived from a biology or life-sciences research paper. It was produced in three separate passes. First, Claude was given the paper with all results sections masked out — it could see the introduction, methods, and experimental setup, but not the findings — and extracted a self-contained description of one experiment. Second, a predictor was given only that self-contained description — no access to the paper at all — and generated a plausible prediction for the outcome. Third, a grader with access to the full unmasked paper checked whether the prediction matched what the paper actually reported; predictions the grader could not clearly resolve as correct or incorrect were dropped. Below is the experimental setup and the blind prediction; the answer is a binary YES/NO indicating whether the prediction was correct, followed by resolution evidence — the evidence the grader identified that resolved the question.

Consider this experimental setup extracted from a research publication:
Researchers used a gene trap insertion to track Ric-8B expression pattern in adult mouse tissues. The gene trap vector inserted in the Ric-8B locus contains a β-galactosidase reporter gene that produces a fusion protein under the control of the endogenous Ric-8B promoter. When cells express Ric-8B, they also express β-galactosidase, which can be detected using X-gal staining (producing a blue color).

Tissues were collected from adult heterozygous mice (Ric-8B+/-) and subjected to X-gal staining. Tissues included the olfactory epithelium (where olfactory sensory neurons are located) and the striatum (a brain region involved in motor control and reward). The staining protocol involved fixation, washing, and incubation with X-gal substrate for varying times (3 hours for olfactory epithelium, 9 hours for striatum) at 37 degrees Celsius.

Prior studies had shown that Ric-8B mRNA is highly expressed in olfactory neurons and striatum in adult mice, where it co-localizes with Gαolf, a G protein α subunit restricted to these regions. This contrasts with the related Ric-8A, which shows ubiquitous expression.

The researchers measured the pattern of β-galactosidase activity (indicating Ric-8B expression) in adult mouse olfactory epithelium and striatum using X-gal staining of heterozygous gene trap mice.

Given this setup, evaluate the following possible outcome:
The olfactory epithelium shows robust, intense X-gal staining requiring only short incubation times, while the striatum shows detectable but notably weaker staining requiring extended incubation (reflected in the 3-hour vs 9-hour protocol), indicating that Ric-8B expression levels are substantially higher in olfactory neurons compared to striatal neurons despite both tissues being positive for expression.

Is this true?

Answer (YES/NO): YES